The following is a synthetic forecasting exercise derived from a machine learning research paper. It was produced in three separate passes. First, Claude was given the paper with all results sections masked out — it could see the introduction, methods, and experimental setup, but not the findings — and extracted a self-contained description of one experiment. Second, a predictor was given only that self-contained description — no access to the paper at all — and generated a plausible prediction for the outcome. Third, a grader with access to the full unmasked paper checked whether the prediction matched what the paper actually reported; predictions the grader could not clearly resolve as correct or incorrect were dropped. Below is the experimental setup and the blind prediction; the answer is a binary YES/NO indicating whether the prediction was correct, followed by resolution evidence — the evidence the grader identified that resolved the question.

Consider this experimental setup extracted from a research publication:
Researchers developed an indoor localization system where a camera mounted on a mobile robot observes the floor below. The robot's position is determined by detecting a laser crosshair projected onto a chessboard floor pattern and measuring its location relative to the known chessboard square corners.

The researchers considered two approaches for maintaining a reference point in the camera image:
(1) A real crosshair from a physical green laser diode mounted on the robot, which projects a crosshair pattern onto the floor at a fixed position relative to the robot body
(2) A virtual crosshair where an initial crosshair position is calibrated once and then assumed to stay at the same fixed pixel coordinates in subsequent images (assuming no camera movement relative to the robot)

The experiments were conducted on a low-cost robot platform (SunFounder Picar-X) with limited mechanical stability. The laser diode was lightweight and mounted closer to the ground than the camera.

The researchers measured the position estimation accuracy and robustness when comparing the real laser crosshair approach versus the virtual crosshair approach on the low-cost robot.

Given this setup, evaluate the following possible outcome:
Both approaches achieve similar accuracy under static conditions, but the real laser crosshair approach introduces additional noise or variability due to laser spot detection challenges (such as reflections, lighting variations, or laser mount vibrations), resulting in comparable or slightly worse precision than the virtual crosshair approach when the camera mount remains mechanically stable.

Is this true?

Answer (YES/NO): NO